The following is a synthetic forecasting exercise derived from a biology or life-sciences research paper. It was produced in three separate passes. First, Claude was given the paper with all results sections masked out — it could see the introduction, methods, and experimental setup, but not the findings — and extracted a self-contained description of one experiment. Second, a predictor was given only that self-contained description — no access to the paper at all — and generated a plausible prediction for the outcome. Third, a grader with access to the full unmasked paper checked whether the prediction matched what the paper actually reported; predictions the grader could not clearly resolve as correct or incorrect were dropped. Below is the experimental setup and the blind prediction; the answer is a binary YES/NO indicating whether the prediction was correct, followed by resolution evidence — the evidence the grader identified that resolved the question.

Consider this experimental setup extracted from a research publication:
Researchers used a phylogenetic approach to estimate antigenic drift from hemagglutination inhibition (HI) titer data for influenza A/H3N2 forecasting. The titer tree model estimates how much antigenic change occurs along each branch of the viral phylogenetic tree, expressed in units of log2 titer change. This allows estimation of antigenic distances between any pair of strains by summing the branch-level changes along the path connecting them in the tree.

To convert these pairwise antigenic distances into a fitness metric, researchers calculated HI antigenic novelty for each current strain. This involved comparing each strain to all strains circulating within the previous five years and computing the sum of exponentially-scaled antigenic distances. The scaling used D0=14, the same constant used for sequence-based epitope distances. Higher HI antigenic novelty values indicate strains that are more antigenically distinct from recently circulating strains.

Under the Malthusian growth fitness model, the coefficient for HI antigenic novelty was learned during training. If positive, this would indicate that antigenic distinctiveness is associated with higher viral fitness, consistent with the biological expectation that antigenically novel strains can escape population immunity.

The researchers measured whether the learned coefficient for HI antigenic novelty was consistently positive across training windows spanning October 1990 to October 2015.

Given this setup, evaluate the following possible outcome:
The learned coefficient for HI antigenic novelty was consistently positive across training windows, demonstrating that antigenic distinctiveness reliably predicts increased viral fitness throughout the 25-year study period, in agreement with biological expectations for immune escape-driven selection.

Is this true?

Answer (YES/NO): YES